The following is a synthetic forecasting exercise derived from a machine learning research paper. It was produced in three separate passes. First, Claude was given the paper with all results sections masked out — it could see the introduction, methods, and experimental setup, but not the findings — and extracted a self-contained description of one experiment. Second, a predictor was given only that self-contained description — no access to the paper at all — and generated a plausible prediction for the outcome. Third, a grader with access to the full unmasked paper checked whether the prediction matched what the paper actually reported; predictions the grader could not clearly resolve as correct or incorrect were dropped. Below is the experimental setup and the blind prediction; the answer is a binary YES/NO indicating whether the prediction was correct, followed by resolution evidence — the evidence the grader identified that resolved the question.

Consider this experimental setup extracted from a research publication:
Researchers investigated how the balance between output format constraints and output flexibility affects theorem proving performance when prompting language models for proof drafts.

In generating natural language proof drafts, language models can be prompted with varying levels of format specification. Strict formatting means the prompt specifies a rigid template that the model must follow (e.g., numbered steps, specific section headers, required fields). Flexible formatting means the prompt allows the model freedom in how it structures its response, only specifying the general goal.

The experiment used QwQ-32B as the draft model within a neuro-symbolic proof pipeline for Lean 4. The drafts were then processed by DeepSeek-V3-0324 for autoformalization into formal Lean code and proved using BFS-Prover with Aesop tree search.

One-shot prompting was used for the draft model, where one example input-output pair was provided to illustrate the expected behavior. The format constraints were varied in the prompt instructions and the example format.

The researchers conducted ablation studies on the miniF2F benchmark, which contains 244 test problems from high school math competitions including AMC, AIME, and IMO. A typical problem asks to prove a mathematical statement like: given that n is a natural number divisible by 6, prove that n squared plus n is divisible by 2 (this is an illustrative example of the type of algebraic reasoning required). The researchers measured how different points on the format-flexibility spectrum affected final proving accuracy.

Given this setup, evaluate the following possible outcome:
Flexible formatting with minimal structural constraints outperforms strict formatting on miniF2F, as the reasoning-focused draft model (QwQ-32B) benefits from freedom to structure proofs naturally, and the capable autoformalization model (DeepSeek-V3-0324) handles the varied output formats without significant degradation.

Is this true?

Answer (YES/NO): YES